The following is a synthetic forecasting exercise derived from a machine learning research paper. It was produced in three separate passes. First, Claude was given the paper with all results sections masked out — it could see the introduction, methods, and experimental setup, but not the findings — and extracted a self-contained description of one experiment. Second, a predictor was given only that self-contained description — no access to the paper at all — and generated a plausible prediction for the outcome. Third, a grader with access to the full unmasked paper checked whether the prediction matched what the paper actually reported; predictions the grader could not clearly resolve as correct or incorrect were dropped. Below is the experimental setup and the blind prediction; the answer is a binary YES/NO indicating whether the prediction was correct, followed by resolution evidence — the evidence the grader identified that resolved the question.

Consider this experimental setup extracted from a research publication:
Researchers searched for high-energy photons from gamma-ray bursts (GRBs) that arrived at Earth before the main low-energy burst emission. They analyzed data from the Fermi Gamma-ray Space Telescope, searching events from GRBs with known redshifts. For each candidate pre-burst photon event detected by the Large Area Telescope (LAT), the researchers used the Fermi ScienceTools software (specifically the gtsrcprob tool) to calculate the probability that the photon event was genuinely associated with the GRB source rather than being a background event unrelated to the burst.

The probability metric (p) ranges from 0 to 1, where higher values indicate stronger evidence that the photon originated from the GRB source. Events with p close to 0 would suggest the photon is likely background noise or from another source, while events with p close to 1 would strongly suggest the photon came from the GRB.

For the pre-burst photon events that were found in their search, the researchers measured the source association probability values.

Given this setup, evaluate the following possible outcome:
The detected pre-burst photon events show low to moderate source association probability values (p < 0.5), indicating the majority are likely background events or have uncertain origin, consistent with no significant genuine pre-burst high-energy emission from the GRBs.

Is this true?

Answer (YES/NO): NO